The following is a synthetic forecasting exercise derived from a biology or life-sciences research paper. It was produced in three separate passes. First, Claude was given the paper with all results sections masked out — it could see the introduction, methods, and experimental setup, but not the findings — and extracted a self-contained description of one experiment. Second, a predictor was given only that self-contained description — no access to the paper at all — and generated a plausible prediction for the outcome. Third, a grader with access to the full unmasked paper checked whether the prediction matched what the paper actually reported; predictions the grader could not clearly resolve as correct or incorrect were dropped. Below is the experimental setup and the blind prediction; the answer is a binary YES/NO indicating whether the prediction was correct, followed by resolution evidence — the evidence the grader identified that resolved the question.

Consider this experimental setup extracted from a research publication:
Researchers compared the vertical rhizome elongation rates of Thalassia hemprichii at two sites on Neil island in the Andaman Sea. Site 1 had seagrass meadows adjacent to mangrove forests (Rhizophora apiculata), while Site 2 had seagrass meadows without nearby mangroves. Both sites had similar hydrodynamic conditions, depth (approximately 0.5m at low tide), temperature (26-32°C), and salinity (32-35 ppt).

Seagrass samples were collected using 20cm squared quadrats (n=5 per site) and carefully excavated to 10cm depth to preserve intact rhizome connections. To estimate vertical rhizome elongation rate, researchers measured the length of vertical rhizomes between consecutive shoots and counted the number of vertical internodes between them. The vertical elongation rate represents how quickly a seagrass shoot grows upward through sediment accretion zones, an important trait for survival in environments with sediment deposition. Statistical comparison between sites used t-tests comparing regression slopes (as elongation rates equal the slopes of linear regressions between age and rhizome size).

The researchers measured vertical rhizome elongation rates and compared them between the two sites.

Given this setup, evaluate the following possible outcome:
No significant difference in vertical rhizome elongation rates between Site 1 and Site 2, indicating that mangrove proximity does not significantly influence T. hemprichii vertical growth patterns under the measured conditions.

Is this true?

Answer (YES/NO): NO